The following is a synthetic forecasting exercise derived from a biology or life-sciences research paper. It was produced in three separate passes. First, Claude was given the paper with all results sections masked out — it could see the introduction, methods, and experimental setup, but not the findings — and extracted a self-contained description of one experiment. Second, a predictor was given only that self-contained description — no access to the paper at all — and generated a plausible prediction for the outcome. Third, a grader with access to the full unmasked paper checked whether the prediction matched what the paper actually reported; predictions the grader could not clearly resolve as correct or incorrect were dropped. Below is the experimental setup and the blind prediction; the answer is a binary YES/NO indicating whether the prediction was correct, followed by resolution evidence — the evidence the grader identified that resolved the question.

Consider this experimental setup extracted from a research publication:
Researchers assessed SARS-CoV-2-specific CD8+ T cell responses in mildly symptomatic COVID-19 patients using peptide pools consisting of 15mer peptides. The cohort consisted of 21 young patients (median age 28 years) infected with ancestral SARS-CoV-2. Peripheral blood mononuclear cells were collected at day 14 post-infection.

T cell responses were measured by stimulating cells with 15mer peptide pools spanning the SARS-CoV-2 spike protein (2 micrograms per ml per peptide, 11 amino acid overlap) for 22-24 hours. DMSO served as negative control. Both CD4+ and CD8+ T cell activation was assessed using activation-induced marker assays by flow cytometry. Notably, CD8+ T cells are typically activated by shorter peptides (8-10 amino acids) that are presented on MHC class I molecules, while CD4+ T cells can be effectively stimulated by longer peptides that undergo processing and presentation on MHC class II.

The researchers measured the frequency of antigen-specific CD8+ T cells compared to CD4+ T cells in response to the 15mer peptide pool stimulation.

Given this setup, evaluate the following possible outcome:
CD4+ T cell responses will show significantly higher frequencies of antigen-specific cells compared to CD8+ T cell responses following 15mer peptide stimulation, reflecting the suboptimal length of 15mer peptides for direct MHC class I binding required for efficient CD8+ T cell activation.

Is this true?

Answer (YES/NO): YES